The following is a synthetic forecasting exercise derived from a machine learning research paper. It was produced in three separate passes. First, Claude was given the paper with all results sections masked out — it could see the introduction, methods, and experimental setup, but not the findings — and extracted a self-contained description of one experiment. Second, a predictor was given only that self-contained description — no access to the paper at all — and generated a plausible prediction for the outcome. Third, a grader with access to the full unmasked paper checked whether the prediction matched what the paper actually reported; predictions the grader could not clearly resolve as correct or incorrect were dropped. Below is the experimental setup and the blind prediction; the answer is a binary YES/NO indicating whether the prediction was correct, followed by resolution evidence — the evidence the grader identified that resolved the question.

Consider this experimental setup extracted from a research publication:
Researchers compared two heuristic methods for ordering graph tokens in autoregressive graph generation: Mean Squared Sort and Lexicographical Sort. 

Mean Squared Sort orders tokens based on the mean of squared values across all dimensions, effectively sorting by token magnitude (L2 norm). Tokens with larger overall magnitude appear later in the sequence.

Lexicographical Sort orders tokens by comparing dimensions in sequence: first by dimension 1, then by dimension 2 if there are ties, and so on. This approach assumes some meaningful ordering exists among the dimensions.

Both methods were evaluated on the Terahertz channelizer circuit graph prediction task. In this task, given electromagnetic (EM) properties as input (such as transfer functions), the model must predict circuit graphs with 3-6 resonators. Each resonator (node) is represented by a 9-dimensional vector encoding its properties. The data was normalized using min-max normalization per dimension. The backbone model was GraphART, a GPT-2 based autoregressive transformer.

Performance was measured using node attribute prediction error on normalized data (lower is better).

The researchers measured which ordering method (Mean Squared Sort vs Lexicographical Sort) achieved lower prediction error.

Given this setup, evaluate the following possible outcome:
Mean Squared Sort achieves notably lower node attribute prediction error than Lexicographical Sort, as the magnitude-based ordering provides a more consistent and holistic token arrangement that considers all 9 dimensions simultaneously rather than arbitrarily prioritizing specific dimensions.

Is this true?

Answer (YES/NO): NO